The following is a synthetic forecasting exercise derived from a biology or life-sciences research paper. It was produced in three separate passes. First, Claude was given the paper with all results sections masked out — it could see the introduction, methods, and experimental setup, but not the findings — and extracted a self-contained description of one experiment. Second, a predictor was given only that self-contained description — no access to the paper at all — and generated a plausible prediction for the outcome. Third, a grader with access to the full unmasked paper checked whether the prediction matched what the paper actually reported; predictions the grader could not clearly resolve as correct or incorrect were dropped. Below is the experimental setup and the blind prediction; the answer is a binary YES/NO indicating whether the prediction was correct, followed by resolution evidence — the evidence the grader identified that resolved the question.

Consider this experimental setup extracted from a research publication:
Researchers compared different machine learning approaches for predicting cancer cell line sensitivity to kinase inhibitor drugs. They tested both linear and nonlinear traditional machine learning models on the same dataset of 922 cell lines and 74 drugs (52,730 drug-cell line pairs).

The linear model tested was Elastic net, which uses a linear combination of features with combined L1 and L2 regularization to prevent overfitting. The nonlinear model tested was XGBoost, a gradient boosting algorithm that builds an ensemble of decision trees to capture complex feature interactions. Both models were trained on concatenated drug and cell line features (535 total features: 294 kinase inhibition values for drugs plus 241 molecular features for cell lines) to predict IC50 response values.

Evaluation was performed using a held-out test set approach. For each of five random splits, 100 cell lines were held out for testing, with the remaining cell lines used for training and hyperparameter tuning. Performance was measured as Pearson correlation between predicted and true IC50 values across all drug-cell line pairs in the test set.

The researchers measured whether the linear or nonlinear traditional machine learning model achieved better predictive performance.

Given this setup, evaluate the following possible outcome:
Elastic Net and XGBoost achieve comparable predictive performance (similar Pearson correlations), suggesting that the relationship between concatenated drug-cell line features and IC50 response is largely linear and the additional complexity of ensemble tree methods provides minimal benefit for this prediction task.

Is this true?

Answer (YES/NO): NO